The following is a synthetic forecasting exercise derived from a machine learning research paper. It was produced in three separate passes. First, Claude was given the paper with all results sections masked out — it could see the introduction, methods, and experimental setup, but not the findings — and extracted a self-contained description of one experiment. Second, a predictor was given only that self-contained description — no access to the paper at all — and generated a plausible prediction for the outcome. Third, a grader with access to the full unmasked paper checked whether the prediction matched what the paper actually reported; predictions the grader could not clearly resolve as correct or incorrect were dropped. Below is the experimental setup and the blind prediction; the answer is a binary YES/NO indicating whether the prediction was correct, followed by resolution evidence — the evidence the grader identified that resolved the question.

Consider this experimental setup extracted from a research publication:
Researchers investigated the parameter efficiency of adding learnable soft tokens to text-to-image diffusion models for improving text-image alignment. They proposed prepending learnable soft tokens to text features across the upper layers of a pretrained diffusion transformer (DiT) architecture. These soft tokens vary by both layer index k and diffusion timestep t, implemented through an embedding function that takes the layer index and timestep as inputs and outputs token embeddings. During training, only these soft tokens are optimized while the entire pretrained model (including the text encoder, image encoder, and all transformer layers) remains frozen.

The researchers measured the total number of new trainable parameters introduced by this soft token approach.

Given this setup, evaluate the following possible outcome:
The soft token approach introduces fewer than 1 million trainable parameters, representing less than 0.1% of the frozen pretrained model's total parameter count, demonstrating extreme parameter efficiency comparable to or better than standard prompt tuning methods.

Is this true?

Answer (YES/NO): NO